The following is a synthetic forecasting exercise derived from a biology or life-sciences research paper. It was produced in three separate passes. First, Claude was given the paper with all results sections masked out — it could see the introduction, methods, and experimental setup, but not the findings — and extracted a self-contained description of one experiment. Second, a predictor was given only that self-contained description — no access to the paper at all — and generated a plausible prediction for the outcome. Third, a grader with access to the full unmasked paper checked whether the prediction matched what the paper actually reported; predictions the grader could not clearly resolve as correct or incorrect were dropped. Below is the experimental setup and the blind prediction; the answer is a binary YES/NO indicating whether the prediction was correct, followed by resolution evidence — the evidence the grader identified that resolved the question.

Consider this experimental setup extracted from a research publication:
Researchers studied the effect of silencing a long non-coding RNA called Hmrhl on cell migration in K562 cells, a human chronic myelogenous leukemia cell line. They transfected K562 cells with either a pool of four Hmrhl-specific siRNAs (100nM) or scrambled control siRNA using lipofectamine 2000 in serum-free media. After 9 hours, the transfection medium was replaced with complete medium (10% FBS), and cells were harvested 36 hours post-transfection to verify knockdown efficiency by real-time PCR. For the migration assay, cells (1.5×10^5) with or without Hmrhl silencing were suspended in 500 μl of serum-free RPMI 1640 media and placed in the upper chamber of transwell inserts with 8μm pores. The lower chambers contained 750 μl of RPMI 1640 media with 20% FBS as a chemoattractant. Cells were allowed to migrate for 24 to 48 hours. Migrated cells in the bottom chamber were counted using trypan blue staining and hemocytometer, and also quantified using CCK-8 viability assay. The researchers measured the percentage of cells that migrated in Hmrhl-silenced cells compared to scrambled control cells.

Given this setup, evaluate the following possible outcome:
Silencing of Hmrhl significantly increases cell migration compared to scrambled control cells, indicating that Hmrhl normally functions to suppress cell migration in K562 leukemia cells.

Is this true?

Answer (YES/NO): NO